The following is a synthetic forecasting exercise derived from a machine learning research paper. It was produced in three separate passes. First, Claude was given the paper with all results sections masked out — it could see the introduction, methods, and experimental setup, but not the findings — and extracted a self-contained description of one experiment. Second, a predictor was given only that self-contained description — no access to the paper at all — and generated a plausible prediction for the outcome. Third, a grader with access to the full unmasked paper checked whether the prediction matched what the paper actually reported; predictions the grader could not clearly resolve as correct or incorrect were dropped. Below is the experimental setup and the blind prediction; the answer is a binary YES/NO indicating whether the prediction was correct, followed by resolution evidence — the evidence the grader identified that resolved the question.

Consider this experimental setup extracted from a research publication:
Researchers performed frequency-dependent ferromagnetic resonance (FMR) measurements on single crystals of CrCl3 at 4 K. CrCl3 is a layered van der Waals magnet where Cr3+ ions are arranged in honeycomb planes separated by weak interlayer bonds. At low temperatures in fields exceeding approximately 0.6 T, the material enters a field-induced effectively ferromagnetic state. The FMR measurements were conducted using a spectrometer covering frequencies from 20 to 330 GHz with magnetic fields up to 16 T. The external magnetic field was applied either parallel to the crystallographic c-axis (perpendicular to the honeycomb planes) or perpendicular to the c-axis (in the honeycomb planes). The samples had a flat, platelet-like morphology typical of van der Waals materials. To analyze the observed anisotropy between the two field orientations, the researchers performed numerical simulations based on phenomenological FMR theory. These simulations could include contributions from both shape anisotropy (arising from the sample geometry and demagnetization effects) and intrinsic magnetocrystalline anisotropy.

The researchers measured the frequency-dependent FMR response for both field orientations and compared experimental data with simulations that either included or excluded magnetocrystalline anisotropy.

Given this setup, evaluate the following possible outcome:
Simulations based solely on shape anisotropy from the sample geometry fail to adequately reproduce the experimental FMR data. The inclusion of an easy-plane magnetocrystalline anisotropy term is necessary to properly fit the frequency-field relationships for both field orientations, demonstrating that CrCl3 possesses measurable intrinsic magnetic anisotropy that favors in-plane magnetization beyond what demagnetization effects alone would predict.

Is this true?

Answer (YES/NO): NO